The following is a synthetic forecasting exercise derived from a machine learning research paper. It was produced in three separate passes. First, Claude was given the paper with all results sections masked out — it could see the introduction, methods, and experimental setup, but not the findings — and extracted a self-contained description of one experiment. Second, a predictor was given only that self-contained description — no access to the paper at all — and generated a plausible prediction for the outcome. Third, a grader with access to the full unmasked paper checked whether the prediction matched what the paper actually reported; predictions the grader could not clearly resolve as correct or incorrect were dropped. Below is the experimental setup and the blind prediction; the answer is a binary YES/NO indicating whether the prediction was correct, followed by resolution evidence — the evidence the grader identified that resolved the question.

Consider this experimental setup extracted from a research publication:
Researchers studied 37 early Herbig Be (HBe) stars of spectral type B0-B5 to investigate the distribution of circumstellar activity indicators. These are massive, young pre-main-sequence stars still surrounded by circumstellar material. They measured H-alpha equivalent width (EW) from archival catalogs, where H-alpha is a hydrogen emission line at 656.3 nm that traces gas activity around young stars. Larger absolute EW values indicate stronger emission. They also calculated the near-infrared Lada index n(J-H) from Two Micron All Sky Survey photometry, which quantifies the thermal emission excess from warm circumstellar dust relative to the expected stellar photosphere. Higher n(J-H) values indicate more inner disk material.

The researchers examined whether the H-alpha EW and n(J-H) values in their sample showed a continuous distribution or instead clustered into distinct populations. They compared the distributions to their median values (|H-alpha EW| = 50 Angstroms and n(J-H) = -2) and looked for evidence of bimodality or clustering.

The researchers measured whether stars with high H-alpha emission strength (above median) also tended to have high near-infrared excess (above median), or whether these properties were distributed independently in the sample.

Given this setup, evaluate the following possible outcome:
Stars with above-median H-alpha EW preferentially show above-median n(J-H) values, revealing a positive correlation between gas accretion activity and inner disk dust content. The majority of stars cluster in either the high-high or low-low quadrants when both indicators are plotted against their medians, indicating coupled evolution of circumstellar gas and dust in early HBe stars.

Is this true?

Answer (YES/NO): YES